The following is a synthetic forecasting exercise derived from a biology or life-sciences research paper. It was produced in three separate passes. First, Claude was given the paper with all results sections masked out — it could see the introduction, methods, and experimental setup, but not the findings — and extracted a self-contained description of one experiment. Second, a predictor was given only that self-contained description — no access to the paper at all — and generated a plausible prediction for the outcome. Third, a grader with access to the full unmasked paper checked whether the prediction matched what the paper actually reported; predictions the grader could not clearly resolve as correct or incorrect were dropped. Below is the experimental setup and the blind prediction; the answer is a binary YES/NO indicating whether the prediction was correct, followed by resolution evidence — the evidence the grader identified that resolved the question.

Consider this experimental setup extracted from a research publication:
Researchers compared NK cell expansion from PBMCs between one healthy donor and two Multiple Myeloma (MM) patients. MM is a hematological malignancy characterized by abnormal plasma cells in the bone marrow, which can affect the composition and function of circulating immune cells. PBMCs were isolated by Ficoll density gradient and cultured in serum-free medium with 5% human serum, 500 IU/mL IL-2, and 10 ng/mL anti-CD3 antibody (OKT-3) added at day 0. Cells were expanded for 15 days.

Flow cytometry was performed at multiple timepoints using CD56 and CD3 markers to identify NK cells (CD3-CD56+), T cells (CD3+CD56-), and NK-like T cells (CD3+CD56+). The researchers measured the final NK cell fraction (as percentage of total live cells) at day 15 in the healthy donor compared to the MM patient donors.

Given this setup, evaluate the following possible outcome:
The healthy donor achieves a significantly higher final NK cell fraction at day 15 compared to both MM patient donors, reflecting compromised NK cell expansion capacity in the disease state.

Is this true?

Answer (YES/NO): NO